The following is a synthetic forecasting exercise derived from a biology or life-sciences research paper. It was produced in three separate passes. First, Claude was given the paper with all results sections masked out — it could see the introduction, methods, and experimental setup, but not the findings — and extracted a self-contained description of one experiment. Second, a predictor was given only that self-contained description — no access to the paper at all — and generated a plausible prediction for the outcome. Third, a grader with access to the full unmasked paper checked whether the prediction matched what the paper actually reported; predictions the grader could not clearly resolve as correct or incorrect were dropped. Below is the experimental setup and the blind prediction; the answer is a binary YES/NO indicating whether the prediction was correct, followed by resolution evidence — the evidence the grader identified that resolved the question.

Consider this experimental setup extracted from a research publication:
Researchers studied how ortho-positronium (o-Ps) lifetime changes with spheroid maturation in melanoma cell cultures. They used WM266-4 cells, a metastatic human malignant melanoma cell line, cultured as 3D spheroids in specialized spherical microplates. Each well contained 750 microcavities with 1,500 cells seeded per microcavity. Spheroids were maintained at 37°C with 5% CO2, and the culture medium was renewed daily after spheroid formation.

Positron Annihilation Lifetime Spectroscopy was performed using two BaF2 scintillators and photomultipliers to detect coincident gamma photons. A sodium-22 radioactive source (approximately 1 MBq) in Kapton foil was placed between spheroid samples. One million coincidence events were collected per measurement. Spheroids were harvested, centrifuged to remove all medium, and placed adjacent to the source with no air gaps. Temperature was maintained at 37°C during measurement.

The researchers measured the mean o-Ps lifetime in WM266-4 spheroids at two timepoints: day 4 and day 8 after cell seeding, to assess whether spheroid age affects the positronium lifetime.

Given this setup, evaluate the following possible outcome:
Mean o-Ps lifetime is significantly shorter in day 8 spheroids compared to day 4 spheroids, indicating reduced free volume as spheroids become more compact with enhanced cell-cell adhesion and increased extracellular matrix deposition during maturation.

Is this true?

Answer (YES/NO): YES